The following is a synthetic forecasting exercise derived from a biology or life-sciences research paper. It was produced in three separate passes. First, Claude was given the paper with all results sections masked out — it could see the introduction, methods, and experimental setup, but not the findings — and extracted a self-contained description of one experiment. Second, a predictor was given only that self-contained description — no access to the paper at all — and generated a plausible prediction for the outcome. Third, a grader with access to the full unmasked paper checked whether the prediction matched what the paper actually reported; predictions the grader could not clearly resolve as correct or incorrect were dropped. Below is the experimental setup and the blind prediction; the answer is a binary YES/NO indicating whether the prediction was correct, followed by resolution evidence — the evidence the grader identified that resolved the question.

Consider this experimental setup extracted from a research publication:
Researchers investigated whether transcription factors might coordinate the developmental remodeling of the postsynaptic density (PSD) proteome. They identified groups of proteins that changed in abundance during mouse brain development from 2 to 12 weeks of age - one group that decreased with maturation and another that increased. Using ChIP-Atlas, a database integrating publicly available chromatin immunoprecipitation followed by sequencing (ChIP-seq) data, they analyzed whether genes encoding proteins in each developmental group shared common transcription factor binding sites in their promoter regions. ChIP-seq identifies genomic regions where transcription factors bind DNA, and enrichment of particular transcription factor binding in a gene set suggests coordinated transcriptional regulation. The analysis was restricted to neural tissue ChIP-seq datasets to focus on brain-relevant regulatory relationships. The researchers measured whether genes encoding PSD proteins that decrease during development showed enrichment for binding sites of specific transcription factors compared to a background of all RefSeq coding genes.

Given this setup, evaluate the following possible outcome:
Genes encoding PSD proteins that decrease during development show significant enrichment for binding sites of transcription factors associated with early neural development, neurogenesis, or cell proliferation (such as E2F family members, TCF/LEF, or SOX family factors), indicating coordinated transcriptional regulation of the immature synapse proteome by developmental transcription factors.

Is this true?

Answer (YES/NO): NO